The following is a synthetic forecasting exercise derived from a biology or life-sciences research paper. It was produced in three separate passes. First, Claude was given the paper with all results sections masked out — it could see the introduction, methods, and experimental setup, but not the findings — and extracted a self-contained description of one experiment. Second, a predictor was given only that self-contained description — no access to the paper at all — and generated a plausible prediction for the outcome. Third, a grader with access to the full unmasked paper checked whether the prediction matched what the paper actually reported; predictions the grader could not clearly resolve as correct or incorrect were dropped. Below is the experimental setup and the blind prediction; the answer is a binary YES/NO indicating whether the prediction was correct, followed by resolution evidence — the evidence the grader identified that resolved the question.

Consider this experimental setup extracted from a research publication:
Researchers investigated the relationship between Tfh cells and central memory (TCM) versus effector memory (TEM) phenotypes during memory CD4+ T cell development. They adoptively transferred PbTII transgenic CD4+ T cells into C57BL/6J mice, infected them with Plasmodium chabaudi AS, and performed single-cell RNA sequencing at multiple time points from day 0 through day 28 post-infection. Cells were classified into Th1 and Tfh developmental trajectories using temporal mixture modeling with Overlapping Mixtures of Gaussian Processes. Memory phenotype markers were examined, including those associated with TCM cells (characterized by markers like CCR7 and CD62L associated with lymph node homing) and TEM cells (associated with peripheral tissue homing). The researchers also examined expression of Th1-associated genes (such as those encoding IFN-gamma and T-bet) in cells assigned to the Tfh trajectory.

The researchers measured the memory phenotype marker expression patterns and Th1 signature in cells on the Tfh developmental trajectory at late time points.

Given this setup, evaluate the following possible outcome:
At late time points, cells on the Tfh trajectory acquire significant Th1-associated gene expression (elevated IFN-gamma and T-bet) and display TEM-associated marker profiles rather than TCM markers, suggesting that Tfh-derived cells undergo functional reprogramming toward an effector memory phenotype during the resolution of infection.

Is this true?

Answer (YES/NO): NO